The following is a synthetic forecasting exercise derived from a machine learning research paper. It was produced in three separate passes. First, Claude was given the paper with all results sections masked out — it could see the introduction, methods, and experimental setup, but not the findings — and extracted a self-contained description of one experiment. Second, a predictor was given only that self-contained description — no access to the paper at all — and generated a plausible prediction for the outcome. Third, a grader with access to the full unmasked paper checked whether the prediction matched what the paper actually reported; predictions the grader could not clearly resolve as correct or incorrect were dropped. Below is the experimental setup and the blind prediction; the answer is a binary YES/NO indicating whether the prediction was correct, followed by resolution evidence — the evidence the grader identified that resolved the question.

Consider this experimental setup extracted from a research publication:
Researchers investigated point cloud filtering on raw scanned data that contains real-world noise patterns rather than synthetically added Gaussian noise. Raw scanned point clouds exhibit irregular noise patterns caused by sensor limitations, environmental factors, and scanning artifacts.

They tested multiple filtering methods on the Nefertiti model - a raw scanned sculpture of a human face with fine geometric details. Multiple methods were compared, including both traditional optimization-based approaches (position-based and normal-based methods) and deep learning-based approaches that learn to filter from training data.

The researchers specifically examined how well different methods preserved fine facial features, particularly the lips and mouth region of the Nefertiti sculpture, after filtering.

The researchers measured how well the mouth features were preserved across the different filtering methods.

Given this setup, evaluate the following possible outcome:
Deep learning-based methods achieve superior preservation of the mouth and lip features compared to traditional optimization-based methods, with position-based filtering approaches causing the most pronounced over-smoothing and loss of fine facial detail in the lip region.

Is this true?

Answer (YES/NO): NO